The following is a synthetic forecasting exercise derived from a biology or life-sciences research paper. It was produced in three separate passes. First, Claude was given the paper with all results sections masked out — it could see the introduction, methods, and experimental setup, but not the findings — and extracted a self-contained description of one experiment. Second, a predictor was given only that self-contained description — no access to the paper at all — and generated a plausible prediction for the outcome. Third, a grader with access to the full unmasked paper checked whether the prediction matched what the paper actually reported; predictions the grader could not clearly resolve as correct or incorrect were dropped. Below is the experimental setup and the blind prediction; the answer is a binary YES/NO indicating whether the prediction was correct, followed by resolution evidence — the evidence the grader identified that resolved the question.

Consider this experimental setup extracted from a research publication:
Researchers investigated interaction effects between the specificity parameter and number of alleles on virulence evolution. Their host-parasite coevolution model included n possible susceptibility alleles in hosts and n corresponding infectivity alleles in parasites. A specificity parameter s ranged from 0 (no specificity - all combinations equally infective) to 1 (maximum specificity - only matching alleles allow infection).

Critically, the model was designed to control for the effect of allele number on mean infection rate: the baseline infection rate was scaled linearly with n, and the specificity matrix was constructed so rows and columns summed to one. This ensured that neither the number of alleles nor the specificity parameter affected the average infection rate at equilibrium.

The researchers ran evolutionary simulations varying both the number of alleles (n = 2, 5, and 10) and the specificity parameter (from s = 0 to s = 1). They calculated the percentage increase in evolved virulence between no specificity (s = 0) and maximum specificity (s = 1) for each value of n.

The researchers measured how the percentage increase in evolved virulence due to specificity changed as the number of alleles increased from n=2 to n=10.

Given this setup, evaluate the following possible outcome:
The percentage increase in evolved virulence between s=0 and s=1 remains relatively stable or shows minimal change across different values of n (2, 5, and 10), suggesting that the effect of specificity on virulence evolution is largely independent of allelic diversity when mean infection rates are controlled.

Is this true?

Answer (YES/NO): NO